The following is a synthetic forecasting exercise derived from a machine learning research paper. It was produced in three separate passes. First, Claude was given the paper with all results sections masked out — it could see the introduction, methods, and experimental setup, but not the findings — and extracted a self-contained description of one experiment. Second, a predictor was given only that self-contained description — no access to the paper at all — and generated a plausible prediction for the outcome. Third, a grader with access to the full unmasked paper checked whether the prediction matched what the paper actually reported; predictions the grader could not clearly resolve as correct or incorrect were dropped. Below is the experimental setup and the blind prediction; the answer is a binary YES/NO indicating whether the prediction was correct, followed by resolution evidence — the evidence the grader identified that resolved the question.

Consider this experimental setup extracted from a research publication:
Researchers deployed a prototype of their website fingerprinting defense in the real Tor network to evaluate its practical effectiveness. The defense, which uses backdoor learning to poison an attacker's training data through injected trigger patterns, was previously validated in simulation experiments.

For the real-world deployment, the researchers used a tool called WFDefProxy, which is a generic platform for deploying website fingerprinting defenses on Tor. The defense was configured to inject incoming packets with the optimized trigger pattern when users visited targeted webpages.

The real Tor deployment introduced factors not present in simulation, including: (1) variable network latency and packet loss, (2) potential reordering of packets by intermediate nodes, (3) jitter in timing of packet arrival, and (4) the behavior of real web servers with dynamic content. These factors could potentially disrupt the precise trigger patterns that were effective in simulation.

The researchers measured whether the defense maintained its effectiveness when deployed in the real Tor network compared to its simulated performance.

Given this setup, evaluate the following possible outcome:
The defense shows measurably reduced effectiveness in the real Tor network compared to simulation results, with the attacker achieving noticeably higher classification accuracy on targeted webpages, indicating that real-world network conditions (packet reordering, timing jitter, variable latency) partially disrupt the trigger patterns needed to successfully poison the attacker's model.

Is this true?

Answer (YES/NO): NO